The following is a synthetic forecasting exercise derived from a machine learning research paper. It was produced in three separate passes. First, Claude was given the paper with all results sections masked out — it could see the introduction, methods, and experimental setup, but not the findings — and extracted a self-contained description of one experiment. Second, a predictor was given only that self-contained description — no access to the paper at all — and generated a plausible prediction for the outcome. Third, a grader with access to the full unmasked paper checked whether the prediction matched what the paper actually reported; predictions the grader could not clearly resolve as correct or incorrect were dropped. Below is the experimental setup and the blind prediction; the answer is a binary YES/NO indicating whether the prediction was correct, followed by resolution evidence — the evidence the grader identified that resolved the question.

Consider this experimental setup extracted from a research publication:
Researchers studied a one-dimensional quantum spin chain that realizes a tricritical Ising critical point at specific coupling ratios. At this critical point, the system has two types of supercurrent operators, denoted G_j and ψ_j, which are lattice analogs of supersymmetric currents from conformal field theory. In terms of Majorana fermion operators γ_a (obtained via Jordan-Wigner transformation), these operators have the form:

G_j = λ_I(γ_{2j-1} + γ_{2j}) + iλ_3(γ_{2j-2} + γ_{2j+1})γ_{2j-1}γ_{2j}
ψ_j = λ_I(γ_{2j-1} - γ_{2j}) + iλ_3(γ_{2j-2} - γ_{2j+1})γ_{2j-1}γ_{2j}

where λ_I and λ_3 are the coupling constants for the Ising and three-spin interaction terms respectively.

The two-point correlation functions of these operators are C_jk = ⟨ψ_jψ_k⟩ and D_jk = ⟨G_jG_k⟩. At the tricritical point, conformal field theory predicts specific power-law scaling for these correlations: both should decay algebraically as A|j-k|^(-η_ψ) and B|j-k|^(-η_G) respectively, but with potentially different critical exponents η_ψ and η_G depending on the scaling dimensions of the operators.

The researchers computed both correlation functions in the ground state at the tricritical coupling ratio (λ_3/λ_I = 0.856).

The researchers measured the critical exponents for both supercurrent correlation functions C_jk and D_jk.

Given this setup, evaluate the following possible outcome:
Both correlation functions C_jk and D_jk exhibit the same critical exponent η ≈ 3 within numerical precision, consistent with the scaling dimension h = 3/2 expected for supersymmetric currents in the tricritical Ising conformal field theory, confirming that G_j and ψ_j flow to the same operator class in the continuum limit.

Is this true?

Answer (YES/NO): NO